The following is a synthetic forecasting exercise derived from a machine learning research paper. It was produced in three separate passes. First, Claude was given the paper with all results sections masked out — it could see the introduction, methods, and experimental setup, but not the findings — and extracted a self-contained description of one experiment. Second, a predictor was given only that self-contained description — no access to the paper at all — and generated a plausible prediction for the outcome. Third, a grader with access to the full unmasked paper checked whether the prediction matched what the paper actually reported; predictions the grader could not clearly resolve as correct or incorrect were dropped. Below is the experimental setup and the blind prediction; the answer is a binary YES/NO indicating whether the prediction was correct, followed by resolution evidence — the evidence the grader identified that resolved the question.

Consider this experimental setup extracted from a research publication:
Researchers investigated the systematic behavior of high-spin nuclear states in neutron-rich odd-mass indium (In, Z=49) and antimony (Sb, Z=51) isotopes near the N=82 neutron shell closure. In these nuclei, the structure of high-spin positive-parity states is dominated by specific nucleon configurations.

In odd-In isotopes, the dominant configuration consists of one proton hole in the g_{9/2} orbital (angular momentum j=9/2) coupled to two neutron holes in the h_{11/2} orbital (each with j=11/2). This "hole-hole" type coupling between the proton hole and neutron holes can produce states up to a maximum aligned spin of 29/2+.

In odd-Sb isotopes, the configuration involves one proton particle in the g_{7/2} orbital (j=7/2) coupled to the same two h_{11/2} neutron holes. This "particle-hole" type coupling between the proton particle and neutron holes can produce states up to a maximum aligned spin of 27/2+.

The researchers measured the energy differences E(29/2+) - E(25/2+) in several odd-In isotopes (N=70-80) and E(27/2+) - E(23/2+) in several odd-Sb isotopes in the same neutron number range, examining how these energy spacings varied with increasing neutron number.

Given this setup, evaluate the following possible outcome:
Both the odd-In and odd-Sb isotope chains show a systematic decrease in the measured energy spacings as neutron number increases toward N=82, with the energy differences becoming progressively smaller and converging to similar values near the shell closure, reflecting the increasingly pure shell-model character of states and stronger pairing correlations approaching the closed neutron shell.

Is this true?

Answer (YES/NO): NO